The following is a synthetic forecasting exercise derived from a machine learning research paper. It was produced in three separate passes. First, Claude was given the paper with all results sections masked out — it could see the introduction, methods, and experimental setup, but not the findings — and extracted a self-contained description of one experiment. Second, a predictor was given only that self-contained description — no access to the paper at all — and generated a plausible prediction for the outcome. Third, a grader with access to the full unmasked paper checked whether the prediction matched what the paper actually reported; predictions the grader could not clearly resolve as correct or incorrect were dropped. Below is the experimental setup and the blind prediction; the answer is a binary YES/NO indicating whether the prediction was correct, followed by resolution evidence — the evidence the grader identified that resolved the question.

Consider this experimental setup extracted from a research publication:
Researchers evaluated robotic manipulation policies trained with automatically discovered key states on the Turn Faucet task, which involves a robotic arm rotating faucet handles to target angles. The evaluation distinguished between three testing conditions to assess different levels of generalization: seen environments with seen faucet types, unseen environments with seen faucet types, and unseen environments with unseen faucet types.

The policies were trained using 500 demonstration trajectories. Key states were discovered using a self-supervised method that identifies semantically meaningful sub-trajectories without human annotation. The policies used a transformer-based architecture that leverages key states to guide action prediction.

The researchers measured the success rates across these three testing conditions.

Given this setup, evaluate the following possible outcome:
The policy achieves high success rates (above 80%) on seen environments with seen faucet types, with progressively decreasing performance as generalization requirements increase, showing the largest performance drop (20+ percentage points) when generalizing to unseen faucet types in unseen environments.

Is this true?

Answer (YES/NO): NO